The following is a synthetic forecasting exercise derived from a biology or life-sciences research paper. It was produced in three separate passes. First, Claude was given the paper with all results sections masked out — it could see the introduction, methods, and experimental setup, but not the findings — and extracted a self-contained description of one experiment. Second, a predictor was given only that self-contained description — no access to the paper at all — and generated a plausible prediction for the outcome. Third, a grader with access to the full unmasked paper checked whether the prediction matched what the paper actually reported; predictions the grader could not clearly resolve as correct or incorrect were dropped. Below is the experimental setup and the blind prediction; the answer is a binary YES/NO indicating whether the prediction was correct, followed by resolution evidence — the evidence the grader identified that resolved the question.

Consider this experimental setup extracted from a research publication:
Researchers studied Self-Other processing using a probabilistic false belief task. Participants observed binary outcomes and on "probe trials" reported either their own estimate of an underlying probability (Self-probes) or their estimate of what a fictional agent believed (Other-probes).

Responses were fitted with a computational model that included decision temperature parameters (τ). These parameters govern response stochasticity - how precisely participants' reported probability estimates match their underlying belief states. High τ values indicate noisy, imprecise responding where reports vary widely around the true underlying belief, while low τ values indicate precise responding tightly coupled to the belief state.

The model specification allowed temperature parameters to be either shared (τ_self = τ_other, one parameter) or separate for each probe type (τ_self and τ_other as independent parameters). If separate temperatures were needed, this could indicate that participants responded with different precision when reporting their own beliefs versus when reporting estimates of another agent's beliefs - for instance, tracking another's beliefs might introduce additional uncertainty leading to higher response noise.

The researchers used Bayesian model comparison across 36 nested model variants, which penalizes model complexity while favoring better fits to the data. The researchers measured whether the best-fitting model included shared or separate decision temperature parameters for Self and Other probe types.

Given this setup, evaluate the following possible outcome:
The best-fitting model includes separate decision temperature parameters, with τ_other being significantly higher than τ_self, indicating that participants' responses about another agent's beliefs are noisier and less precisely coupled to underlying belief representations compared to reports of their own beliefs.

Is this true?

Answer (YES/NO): NO